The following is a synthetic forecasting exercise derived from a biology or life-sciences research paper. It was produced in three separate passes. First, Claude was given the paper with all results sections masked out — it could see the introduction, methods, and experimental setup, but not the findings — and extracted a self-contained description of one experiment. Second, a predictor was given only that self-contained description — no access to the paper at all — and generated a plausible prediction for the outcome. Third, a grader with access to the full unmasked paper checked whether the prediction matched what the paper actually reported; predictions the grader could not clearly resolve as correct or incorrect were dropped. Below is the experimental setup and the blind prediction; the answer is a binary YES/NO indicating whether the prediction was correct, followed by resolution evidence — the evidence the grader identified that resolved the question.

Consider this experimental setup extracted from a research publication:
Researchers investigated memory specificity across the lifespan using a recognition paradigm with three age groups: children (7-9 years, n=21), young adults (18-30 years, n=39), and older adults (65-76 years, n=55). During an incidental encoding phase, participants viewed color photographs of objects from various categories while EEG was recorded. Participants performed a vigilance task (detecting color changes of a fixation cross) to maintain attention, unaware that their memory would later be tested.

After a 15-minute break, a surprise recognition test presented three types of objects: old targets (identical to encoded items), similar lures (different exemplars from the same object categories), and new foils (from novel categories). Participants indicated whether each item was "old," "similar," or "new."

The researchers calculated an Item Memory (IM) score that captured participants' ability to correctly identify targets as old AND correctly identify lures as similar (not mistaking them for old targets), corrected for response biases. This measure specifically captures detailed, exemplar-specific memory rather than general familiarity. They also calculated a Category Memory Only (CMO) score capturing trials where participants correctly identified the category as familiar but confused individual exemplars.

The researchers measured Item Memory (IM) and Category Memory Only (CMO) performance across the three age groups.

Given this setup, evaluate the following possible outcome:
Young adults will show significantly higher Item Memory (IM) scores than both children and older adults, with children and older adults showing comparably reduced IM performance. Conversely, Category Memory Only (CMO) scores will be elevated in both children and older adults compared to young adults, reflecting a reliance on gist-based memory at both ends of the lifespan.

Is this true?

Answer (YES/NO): NO